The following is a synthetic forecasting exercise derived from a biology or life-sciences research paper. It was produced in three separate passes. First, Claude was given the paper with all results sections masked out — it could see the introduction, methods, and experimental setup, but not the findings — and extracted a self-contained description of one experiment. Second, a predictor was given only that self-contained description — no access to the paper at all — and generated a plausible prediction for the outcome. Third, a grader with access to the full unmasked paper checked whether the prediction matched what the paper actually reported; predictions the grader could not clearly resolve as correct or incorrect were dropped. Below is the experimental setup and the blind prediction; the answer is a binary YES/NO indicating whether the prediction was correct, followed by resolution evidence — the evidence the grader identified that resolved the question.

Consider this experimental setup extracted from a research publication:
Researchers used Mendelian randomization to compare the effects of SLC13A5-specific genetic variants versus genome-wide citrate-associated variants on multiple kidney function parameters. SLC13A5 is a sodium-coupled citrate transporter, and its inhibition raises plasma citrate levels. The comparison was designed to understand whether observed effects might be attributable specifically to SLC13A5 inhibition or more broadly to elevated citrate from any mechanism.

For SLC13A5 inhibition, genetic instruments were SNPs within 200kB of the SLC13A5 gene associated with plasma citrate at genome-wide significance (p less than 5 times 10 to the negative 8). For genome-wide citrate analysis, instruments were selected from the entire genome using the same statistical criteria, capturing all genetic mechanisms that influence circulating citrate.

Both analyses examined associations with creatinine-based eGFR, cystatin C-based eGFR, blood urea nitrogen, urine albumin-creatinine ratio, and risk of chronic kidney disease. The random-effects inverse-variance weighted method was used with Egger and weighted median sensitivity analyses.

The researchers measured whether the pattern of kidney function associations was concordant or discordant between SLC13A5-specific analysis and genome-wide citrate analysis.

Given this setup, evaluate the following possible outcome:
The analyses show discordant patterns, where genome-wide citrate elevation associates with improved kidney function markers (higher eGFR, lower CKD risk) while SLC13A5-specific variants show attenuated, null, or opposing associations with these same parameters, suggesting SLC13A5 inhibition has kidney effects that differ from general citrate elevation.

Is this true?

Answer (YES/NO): NO